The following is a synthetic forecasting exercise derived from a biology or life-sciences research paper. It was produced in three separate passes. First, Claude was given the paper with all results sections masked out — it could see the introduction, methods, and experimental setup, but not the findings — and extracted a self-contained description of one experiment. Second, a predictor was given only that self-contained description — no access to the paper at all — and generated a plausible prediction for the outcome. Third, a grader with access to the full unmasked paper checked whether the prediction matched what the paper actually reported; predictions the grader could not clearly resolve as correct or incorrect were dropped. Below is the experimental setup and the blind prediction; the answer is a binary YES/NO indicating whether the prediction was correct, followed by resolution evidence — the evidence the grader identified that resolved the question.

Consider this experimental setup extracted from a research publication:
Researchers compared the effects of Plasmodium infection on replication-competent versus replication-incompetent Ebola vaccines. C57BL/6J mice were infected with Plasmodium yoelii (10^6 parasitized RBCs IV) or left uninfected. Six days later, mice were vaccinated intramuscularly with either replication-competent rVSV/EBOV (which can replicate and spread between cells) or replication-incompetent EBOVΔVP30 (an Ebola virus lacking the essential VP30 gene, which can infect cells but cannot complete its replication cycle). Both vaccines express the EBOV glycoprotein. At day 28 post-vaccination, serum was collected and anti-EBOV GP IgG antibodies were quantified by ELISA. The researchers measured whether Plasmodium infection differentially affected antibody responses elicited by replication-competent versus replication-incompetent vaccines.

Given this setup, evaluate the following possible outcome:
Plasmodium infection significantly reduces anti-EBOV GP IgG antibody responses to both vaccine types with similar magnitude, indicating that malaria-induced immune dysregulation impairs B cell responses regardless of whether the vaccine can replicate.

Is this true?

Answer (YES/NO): NO